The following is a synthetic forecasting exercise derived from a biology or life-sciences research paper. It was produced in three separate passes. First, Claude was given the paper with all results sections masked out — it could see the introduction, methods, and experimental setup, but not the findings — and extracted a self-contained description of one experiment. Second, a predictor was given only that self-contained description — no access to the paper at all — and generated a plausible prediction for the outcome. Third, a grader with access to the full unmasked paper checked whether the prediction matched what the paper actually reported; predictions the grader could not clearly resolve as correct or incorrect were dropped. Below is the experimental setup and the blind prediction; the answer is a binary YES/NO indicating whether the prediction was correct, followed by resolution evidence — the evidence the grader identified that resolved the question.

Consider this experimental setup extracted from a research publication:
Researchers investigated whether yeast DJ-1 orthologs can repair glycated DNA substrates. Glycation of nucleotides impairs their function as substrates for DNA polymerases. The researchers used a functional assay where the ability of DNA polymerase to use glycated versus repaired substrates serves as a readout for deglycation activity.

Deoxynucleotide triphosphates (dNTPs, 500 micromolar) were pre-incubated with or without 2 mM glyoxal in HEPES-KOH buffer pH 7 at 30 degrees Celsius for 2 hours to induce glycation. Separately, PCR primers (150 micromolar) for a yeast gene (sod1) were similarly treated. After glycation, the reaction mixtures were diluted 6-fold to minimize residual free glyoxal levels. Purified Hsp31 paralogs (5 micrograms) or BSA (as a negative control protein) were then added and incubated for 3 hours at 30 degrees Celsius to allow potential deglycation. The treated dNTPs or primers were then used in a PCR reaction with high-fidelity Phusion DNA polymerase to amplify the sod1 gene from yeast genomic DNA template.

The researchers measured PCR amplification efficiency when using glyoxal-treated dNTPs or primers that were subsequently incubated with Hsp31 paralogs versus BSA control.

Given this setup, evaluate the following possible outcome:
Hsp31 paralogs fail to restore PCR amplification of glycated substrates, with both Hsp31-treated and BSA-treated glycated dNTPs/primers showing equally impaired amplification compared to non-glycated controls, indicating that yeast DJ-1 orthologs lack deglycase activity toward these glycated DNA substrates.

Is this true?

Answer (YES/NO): NO